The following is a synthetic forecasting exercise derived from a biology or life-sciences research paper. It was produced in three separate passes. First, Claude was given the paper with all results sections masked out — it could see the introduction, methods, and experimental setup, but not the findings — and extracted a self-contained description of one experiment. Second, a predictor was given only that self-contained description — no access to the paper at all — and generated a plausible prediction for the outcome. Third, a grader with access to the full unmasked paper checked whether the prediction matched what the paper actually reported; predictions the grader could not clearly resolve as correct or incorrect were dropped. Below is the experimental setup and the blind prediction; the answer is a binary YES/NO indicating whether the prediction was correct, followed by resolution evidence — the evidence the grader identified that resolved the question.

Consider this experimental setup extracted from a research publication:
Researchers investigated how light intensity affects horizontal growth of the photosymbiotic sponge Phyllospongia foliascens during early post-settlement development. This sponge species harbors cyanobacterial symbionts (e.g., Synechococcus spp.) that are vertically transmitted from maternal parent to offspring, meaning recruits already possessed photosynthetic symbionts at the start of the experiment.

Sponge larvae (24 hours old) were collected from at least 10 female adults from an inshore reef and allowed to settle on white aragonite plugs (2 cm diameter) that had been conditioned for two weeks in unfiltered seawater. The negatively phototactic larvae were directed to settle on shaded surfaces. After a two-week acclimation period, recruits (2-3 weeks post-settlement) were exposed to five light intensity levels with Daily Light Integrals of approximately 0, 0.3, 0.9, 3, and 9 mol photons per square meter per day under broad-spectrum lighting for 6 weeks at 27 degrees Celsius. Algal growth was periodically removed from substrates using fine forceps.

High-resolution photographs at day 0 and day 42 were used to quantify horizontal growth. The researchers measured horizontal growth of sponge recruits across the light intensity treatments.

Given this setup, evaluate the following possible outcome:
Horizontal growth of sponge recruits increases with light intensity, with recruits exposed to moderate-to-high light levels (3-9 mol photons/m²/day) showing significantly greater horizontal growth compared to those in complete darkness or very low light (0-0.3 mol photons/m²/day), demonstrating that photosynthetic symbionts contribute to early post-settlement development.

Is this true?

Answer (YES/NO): NO